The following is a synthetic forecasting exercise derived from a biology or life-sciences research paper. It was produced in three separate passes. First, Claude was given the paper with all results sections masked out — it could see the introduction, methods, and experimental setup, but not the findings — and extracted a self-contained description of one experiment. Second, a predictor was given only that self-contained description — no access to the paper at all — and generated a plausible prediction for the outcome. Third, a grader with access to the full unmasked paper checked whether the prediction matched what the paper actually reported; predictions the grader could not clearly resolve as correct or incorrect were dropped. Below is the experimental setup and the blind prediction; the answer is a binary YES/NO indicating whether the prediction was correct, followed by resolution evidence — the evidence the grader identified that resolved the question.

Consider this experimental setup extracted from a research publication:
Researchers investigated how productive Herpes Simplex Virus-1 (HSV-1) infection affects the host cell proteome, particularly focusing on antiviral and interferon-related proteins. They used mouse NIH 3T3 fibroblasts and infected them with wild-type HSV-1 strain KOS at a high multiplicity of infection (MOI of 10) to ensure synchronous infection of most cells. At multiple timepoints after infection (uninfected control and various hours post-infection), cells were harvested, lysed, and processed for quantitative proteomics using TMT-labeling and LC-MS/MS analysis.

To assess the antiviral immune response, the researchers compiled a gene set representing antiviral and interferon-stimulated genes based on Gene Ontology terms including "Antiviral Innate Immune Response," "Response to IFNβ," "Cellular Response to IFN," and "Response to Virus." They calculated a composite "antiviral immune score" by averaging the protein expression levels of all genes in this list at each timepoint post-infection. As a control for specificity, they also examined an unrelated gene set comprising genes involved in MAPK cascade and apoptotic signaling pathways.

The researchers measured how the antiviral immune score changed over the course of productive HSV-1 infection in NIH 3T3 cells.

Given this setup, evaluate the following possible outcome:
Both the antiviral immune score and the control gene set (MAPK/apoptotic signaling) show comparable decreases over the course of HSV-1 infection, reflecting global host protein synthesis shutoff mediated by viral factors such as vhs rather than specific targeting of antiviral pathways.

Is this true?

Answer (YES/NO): YES